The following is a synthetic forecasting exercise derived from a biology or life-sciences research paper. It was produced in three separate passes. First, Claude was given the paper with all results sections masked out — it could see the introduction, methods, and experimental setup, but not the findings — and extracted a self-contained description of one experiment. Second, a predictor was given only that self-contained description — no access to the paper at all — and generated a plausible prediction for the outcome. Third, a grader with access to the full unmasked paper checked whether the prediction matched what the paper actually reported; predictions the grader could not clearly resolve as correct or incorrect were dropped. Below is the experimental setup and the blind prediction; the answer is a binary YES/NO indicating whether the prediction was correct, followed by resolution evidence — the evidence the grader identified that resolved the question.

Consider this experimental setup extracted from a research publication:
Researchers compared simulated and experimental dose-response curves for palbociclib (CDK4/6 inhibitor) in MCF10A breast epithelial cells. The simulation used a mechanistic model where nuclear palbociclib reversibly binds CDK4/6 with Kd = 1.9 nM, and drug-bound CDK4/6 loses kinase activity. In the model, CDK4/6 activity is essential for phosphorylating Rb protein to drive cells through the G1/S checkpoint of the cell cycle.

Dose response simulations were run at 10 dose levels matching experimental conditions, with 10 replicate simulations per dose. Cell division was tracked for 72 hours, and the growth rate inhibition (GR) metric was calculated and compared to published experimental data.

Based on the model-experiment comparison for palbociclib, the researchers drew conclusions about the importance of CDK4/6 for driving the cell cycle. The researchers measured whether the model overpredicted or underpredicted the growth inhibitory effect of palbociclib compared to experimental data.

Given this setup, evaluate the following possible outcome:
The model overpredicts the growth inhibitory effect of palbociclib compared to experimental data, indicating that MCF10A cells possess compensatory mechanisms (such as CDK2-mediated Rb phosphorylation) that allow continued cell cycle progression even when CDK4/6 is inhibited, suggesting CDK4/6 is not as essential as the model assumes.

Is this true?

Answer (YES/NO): YES